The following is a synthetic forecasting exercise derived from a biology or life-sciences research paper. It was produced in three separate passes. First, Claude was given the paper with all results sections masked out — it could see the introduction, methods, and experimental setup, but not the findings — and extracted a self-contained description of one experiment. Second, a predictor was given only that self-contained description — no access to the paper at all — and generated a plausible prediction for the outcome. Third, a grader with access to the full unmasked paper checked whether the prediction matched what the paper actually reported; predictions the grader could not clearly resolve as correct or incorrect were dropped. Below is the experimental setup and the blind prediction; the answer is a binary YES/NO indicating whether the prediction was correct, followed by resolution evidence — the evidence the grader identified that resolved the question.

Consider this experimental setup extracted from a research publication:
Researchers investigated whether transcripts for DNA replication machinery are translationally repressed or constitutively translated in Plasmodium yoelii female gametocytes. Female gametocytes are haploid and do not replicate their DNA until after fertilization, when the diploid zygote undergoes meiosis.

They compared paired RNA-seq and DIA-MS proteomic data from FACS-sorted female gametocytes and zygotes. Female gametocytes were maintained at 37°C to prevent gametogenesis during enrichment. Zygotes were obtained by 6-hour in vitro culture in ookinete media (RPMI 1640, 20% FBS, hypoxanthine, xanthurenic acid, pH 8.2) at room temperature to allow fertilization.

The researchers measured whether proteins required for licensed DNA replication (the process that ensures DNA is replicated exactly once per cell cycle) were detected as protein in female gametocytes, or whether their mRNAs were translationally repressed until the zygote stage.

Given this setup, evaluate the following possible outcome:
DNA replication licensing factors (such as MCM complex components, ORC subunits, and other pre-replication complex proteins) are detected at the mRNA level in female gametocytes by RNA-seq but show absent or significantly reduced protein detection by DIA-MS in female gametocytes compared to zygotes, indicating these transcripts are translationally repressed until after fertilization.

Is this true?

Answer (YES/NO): NO